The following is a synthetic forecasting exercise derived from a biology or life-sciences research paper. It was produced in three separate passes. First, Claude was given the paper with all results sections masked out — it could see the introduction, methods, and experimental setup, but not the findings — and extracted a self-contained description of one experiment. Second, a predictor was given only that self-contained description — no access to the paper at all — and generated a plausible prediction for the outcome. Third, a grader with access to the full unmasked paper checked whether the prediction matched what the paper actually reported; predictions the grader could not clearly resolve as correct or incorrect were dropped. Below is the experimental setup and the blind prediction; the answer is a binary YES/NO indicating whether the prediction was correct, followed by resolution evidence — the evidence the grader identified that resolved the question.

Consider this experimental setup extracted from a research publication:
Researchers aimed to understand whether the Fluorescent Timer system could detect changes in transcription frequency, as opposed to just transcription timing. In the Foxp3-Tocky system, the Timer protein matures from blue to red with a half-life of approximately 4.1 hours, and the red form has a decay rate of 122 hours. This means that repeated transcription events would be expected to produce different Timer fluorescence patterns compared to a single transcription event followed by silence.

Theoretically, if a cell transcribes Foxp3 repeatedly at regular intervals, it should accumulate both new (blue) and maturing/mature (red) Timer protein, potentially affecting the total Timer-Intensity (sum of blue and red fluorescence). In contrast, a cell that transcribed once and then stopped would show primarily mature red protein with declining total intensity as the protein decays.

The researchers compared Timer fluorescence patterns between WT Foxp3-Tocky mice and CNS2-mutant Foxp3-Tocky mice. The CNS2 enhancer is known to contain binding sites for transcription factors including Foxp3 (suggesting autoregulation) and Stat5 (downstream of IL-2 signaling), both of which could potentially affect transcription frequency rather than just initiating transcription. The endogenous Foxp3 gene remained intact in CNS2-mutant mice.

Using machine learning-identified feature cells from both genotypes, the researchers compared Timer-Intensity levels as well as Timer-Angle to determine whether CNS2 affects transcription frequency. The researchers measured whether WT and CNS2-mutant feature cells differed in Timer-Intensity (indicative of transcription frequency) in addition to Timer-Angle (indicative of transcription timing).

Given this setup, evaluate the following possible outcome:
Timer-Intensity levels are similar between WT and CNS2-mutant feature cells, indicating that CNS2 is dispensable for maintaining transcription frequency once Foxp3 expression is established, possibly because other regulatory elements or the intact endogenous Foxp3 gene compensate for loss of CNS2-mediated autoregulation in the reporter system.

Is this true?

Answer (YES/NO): NO